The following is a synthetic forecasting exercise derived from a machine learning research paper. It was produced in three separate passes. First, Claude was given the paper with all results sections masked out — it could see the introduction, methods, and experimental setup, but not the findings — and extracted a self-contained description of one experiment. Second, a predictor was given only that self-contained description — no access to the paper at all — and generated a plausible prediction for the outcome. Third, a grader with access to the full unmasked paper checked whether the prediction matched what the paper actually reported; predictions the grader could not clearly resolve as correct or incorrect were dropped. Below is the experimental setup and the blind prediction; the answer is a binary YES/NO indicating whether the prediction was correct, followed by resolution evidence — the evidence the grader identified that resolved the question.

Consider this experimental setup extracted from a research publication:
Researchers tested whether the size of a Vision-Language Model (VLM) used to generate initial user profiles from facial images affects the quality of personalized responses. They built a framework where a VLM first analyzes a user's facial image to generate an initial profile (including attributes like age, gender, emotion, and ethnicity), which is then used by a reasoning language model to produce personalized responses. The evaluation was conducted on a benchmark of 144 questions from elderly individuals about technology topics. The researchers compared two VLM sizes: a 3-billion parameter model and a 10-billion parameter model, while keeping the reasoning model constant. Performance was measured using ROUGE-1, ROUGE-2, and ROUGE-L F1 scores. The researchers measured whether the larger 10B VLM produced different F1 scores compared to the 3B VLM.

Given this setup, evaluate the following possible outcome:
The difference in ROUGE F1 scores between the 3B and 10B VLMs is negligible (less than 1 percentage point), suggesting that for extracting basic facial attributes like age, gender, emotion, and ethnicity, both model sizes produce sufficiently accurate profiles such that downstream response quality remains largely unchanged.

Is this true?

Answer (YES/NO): NO